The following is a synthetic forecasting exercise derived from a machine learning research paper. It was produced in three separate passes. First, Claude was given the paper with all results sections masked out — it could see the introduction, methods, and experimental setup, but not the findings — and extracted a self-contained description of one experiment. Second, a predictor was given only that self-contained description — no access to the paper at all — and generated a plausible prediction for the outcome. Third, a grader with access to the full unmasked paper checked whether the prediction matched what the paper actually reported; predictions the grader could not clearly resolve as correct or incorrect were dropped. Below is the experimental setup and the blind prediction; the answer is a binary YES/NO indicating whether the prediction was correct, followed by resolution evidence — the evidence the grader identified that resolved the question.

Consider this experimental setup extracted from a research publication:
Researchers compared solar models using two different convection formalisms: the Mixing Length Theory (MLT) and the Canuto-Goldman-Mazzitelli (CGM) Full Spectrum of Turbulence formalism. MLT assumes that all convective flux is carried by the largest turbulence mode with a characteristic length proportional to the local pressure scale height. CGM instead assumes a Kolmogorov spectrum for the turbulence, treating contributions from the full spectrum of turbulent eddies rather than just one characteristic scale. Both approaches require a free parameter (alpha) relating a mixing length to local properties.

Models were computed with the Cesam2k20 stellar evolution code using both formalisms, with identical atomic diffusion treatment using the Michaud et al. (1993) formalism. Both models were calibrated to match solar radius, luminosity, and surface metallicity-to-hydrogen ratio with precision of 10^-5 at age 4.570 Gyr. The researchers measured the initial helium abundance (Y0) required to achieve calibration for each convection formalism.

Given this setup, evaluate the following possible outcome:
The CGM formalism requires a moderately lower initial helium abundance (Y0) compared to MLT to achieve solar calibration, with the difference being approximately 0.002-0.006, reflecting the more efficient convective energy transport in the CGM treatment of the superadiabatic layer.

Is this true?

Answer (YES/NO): NO